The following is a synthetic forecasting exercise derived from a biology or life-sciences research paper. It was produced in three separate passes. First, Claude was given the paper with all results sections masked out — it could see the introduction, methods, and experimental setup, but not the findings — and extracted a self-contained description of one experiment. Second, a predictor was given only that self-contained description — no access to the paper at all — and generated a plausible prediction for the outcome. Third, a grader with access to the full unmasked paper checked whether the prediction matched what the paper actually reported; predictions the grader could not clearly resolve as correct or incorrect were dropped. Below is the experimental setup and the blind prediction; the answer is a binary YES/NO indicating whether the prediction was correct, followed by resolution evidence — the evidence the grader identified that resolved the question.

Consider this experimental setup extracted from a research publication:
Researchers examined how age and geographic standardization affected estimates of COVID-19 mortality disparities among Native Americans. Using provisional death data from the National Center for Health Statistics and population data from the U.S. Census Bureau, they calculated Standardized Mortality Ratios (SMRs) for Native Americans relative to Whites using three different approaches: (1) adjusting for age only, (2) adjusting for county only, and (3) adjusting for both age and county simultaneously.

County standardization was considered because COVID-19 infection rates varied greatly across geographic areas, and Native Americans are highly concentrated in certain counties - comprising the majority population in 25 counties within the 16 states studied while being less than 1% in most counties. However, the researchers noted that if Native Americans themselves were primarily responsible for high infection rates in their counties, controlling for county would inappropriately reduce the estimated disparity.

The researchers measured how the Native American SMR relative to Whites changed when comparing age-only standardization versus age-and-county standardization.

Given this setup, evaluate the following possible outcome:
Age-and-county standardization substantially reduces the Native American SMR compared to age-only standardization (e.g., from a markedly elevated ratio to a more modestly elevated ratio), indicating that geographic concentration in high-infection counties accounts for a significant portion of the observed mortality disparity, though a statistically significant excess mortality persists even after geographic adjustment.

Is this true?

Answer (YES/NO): NO